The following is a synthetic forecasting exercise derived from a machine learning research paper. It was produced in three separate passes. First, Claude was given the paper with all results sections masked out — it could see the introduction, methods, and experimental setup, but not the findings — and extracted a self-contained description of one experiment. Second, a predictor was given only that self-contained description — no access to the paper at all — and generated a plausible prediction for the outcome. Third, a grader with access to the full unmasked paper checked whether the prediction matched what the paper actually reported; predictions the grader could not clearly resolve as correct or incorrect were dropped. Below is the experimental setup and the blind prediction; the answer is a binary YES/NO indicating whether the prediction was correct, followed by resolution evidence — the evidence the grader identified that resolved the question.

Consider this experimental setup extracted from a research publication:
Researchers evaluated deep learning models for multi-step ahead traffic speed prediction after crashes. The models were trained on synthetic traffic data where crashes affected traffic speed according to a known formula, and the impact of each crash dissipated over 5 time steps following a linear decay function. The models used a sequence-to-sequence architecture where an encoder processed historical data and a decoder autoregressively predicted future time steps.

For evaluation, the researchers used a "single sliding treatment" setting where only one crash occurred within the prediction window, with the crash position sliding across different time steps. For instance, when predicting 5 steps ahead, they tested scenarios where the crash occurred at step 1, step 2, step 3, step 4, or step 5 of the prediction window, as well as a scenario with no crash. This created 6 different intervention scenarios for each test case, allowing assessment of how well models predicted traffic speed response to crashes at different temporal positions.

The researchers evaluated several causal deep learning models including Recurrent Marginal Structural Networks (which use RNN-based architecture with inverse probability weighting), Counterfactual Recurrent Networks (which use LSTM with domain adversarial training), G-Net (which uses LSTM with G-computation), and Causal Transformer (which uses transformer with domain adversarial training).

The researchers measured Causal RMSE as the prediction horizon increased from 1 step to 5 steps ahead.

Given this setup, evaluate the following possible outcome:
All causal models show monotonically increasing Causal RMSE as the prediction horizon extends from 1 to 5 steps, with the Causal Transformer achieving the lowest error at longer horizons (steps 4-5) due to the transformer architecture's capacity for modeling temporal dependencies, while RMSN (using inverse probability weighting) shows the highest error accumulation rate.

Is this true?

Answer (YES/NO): NO